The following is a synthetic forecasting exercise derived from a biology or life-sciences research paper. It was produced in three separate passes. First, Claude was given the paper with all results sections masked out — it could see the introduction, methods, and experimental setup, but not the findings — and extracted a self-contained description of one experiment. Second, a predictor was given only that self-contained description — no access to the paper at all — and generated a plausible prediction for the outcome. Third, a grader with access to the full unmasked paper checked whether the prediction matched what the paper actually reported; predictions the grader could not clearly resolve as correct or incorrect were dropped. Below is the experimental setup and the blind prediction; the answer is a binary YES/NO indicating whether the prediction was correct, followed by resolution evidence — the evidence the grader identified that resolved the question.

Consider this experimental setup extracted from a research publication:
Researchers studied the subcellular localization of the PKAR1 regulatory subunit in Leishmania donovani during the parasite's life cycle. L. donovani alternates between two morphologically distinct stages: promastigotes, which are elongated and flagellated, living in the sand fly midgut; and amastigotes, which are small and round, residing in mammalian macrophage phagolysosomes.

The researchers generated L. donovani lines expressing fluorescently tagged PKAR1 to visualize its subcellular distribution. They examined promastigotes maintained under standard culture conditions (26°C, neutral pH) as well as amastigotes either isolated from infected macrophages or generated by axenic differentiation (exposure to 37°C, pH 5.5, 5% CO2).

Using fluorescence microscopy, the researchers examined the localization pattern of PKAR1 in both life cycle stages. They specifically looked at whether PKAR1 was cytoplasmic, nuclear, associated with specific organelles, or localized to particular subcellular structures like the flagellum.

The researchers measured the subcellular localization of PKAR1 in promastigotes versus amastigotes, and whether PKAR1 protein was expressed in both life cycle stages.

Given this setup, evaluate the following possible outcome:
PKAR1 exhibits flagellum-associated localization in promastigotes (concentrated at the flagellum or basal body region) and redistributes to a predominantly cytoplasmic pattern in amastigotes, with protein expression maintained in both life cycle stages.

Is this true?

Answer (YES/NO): NO